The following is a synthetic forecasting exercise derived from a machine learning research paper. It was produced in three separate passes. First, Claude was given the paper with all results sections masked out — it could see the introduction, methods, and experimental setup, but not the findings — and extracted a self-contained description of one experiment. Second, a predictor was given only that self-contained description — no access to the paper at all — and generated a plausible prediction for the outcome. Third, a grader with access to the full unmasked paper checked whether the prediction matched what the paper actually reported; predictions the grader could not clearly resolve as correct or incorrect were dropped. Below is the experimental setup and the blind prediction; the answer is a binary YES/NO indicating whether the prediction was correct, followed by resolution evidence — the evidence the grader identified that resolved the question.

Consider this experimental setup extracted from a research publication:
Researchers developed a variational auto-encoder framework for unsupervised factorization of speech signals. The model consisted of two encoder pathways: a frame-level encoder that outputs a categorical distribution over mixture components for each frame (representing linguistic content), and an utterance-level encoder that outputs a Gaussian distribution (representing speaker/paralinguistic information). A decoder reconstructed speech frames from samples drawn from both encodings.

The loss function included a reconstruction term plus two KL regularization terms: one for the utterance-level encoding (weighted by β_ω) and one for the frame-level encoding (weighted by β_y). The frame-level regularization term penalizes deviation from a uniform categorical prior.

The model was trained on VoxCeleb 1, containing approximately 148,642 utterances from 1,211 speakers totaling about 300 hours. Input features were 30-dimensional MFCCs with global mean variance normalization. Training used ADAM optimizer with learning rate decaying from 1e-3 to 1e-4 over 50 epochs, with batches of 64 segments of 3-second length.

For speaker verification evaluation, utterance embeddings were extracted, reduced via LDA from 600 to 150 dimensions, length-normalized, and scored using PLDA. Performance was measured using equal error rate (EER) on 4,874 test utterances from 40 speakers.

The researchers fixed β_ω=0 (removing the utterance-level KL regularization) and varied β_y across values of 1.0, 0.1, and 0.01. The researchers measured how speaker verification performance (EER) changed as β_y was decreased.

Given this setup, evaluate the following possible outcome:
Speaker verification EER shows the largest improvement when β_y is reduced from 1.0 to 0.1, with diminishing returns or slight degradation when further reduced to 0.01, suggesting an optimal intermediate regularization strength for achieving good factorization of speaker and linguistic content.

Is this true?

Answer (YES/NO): NO